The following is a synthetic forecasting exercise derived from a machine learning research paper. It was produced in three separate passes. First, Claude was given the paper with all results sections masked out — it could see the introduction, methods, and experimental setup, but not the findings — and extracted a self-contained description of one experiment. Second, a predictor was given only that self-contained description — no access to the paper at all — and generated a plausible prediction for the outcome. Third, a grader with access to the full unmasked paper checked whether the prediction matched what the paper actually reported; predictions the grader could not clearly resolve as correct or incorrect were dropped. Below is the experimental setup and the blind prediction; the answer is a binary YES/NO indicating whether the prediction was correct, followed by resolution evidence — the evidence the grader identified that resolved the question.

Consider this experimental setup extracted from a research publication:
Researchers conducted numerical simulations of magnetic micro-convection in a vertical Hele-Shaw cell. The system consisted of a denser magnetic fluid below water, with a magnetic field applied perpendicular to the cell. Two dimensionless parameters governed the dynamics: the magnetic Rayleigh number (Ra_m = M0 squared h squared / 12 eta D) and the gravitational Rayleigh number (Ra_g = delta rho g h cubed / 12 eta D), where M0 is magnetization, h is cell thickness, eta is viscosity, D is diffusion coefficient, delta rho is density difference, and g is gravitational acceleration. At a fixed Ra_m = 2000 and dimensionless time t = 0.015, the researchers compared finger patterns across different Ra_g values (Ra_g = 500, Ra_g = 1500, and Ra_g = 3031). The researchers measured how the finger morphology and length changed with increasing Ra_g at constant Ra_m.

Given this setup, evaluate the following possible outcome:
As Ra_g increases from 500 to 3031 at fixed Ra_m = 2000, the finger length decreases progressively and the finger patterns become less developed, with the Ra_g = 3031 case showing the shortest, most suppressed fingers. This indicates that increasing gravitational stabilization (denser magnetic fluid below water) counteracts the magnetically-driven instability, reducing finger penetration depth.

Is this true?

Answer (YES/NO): YES